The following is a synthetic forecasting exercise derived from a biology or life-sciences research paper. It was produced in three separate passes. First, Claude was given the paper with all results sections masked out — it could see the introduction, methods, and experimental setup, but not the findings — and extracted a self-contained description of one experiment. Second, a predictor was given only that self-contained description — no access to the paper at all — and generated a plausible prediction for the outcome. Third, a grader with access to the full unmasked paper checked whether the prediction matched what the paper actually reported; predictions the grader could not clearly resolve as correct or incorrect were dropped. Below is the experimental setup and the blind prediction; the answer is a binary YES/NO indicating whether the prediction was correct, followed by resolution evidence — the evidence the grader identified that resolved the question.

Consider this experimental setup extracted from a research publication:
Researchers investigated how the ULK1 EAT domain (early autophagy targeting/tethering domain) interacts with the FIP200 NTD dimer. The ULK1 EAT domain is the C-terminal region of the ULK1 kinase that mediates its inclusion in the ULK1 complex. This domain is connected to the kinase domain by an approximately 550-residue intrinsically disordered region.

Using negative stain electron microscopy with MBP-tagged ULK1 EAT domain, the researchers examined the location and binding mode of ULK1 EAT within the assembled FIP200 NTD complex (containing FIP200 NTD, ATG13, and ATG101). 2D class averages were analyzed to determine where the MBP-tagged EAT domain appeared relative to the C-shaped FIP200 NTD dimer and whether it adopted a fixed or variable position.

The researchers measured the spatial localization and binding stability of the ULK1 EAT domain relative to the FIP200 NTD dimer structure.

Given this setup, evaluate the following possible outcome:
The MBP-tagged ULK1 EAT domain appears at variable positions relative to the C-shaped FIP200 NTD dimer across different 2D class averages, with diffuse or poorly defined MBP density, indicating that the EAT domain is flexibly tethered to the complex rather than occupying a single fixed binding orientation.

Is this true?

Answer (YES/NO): NO